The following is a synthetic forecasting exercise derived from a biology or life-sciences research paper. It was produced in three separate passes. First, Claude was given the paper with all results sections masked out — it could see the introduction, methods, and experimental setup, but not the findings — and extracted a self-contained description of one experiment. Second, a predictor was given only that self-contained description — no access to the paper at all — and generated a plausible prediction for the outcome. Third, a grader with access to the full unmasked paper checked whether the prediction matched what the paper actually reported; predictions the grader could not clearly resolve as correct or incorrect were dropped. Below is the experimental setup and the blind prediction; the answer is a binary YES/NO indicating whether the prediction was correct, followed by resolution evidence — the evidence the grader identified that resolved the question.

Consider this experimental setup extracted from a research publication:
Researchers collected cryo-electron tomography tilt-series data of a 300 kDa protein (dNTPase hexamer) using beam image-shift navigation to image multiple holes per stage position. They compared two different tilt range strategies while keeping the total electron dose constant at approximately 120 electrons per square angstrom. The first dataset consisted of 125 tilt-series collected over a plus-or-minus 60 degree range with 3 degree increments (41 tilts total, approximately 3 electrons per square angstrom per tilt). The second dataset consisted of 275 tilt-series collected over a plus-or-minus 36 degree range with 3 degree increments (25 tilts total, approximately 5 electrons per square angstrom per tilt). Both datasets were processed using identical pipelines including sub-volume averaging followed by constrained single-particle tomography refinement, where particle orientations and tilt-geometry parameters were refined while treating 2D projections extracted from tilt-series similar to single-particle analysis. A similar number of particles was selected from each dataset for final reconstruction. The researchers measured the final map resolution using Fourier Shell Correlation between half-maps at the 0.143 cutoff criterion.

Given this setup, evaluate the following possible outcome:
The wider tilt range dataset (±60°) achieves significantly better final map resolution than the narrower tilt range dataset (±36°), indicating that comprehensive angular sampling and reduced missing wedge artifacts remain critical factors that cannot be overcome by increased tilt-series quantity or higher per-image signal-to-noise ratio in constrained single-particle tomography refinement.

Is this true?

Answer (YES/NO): NO